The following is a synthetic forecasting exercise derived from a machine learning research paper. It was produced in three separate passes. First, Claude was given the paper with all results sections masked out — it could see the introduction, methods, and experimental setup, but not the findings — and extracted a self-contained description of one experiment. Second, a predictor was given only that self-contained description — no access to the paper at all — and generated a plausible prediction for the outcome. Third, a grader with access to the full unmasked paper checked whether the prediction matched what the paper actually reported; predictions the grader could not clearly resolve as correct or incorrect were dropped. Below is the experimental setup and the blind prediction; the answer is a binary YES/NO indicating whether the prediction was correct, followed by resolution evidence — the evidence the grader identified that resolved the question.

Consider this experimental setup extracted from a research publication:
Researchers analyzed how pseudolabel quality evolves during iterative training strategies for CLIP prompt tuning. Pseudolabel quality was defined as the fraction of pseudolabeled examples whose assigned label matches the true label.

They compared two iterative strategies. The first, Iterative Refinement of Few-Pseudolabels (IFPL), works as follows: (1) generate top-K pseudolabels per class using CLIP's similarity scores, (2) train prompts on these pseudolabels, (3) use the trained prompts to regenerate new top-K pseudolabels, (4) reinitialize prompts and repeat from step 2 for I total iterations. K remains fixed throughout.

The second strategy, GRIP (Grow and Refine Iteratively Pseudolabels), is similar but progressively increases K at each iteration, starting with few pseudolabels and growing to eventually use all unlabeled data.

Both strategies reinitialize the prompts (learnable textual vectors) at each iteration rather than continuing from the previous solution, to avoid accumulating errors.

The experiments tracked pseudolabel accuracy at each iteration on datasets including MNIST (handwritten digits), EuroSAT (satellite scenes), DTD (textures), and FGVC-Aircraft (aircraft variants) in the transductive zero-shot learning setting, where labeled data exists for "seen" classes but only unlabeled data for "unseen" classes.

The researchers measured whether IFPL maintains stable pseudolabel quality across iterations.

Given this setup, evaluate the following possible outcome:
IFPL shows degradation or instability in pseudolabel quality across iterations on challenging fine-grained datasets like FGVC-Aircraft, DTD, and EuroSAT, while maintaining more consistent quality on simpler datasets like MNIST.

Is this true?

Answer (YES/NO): NO